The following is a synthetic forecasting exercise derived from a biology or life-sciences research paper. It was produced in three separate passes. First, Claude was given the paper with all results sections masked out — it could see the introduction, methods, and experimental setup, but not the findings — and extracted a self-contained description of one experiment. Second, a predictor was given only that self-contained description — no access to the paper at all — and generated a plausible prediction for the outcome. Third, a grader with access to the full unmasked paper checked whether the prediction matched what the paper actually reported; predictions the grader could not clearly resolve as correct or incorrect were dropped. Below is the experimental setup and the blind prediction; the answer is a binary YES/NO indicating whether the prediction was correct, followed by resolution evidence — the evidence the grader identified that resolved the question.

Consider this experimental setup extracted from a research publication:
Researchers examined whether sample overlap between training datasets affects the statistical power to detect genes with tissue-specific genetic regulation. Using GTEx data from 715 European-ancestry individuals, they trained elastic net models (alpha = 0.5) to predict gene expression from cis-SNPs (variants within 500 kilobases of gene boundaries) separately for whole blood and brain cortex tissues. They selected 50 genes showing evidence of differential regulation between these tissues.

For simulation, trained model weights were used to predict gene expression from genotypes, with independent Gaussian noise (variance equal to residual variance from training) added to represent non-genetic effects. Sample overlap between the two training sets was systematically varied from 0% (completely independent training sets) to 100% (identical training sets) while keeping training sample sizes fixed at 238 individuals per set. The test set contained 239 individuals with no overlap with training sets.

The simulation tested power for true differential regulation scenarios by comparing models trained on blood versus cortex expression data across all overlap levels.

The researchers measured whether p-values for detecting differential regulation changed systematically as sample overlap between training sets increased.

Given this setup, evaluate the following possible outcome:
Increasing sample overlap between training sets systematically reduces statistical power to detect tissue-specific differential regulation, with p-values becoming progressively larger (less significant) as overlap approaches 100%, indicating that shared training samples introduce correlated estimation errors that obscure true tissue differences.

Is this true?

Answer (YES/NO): NO